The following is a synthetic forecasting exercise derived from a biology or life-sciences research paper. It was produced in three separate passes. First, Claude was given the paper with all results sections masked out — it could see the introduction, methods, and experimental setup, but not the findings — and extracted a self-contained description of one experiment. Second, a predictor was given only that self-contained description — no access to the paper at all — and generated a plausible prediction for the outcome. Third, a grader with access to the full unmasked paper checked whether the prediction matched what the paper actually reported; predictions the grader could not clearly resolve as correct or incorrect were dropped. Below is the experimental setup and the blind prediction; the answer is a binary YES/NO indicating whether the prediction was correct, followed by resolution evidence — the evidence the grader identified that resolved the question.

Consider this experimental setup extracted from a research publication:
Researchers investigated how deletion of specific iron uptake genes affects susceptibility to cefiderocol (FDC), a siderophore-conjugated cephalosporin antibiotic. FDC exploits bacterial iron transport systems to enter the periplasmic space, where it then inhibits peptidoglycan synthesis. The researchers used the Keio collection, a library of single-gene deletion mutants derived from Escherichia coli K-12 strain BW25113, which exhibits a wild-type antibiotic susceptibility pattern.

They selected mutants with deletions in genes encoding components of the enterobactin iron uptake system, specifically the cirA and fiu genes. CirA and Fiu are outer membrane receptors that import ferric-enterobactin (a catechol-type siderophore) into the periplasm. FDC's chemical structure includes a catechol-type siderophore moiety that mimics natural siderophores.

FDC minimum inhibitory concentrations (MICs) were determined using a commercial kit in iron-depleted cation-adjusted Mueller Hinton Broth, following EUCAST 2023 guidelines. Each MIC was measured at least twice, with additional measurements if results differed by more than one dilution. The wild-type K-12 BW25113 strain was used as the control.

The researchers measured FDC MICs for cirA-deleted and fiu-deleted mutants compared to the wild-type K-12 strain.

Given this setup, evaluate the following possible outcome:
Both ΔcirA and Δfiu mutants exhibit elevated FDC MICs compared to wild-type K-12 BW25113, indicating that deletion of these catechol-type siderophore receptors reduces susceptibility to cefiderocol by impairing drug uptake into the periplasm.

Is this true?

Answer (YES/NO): YES